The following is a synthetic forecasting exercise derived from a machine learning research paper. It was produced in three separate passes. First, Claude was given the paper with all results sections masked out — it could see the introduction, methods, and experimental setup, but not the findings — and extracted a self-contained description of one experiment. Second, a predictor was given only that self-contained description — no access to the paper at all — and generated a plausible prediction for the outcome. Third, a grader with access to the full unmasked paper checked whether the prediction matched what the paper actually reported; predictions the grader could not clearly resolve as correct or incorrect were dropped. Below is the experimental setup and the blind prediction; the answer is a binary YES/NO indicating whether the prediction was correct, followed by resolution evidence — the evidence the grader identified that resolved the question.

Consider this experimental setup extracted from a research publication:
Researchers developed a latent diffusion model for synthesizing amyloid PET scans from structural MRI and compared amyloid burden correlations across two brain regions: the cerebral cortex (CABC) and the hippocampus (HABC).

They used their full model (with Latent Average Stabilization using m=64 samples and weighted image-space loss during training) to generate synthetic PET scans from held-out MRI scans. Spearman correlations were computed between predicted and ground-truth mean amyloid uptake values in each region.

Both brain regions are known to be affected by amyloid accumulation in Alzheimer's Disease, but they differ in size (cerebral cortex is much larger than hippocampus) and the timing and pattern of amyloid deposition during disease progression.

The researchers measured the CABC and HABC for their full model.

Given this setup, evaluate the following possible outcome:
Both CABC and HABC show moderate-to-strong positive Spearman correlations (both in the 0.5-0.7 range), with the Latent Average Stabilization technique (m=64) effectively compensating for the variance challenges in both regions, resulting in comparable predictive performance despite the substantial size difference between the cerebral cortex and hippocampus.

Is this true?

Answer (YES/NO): NO